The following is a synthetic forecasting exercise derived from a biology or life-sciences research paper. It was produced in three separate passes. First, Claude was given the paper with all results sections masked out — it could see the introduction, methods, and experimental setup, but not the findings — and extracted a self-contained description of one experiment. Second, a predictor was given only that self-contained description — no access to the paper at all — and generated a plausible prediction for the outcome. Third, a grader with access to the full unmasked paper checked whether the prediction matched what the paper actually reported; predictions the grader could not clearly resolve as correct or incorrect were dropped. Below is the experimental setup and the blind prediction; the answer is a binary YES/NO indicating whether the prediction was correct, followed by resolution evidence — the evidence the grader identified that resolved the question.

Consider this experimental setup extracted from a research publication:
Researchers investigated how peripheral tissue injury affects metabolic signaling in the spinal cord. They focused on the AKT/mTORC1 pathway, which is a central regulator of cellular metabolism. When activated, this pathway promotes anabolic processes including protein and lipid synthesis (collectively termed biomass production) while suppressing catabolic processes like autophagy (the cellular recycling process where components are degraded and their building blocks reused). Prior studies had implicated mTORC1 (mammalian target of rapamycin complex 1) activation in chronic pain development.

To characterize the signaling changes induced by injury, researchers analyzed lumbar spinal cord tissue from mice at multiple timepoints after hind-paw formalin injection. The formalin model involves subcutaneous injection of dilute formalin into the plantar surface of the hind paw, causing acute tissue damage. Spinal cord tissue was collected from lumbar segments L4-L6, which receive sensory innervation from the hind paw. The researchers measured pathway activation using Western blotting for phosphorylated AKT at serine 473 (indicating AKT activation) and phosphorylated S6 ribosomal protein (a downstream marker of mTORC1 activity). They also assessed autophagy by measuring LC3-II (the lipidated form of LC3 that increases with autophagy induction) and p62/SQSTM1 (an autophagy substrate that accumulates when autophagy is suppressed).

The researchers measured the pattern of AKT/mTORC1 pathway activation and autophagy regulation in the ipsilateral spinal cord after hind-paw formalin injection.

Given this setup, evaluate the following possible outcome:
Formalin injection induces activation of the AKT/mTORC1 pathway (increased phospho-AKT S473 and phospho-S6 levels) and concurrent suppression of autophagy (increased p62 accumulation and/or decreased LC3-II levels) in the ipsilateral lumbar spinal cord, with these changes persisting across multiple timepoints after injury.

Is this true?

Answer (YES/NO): YES